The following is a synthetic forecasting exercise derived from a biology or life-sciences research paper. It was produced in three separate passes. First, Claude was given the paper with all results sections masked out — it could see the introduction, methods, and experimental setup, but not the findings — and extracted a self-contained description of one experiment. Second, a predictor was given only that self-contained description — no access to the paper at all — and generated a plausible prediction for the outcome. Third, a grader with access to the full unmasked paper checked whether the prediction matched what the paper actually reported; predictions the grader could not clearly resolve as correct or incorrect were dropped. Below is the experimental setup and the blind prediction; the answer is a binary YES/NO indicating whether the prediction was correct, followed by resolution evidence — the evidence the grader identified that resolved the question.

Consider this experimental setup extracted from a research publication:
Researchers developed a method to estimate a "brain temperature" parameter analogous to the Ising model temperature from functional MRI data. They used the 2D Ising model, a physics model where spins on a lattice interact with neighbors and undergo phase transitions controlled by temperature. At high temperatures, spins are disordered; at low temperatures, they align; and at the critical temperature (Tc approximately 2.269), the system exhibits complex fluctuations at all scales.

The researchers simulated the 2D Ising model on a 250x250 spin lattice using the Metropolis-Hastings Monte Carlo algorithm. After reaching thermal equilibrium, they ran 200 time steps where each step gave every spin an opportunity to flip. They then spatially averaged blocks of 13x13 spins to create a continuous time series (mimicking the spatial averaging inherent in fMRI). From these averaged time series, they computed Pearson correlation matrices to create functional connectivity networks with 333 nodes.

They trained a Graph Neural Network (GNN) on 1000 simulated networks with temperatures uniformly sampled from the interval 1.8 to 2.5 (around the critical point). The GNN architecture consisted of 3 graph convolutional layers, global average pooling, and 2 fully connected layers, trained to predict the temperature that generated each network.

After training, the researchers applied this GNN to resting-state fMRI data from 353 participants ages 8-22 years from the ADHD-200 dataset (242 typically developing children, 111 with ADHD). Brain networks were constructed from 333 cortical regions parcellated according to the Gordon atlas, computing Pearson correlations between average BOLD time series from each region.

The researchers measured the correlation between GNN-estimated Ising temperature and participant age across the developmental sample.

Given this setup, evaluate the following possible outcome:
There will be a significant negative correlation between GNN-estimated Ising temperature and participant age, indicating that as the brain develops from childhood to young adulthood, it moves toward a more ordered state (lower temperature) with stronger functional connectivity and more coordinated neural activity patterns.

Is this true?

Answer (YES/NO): YES